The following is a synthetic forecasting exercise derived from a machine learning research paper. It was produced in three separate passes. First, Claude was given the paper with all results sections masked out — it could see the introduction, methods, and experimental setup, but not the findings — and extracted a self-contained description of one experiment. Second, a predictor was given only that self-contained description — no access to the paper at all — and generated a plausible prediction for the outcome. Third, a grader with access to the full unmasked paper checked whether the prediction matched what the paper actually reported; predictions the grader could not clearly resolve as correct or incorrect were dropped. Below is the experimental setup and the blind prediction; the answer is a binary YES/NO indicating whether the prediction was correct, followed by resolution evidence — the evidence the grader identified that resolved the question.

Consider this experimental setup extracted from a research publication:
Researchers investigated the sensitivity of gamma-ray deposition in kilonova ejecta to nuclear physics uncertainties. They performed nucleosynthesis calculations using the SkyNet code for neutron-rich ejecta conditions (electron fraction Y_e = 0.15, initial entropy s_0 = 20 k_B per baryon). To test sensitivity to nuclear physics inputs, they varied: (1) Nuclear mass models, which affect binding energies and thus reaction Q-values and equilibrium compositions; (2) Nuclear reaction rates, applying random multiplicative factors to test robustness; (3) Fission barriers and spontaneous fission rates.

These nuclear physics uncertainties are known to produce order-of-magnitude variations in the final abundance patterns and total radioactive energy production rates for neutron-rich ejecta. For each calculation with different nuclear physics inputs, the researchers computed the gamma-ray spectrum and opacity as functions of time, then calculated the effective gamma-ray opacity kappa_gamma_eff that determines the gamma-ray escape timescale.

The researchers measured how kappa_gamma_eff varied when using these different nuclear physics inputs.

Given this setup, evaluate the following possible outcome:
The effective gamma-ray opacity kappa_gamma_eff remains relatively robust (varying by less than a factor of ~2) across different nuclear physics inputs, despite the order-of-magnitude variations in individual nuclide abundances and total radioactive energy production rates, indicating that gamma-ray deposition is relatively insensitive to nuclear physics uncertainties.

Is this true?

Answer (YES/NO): YES